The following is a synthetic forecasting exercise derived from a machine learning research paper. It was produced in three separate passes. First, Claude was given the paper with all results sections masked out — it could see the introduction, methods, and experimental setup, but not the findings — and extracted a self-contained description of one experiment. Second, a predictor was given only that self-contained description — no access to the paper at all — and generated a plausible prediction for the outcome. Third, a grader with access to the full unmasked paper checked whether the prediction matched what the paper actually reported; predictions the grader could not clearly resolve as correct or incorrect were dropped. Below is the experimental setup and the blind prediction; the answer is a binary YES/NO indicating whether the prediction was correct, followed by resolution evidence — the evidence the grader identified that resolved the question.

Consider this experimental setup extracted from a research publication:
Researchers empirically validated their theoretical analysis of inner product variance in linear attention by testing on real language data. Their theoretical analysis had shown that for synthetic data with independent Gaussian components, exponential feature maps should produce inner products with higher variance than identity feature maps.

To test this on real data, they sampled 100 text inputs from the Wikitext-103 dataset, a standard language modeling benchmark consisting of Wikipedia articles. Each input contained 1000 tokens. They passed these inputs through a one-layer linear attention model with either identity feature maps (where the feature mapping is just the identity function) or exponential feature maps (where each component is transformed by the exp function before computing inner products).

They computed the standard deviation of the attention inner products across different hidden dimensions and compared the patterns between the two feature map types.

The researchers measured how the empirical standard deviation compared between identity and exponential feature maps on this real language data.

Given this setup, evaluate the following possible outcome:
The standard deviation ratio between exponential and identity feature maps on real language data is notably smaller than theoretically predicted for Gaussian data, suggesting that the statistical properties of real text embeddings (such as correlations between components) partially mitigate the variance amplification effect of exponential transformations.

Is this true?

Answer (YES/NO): NO